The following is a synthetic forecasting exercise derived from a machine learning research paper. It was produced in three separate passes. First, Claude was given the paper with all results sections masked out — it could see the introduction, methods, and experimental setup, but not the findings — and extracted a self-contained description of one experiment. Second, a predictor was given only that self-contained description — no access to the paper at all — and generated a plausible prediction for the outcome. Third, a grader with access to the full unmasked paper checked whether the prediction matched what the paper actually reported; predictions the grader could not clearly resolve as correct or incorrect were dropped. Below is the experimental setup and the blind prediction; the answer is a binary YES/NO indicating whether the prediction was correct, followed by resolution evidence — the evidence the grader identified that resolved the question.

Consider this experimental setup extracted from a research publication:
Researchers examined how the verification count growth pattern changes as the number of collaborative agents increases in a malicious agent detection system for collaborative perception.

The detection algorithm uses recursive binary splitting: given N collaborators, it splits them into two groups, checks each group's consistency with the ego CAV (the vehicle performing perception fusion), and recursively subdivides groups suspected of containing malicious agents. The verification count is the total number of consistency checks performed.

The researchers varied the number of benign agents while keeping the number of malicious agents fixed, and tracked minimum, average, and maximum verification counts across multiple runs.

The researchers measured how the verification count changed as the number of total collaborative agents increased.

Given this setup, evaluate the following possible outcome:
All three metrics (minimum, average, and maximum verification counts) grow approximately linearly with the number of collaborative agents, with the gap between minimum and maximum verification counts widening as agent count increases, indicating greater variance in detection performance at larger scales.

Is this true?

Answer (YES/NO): NO